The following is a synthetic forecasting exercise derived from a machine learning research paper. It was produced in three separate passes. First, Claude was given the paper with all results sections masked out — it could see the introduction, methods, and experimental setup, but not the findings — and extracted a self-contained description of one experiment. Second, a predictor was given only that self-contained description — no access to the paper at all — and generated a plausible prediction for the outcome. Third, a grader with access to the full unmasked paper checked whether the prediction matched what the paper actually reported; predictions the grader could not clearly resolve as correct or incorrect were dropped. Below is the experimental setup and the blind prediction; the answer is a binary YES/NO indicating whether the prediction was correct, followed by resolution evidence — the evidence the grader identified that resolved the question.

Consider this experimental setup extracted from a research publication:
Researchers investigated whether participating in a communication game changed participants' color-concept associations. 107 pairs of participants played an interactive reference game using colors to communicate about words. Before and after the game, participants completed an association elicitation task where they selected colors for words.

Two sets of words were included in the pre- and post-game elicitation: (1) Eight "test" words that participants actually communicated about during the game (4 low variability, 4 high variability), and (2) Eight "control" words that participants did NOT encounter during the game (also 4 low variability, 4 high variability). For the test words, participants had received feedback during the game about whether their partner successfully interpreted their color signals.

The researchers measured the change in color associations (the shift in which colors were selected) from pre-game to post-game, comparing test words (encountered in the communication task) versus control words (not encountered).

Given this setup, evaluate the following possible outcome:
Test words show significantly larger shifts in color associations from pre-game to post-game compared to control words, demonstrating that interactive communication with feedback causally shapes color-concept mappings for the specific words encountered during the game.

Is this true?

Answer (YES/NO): YES